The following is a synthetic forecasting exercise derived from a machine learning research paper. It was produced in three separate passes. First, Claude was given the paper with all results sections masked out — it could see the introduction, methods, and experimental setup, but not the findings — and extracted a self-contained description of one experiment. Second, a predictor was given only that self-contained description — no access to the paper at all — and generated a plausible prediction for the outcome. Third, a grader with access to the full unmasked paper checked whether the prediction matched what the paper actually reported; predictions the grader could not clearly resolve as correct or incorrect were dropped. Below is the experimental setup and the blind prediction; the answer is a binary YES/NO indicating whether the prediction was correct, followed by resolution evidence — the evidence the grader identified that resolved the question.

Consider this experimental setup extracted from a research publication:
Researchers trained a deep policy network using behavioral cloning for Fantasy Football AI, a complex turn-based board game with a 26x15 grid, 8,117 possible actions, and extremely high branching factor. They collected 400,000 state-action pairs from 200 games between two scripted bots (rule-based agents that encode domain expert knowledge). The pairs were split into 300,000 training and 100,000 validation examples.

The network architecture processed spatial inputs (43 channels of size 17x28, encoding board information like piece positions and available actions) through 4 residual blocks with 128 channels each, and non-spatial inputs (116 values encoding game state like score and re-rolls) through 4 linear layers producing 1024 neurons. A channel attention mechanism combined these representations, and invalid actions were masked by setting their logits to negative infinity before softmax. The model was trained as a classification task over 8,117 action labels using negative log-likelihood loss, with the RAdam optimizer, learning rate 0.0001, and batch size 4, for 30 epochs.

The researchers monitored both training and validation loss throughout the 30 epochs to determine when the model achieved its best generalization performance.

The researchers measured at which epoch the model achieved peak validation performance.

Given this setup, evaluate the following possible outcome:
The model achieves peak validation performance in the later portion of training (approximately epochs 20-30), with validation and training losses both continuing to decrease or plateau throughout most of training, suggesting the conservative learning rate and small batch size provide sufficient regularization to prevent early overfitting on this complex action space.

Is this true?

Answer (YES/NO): NO